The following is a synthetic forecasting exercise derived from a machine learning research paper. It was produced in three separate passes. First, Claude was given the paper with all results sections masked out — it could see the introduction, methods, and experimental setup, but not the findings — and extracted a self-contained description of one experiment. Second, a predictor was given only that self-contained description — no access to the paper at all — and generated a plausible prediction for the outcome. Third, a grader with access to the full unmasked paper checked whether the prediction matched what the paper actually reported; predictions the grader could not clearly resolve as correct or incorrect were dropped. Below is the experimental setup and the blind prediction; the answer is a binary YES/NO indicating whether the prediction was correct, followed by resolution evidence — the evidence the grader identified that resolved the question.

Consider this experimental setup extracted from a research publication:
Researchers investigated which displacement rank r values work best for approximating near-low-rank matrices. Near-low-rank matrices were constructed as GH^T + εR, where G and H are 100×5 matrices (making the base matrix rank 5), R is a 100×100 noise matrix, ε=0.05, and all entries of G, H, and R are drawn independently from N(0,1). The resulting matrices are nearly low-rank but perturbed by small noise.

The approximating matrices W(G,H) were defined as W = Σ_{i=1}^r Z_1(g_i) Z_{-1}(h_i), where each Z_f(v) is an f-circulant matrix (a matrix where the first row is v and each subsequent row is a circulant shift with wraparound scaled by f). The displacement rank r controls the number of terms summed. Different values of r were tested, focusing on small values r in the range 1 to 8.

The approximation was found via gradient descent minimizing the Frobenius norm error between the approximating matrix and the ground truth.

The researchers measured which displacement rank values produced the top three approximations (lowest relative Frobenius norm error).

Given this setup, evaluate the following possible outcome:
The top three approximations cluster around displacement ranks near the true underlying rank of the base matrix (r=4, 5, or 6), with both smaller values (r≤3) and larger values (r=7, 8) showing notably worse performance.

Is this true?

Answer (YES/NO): NO